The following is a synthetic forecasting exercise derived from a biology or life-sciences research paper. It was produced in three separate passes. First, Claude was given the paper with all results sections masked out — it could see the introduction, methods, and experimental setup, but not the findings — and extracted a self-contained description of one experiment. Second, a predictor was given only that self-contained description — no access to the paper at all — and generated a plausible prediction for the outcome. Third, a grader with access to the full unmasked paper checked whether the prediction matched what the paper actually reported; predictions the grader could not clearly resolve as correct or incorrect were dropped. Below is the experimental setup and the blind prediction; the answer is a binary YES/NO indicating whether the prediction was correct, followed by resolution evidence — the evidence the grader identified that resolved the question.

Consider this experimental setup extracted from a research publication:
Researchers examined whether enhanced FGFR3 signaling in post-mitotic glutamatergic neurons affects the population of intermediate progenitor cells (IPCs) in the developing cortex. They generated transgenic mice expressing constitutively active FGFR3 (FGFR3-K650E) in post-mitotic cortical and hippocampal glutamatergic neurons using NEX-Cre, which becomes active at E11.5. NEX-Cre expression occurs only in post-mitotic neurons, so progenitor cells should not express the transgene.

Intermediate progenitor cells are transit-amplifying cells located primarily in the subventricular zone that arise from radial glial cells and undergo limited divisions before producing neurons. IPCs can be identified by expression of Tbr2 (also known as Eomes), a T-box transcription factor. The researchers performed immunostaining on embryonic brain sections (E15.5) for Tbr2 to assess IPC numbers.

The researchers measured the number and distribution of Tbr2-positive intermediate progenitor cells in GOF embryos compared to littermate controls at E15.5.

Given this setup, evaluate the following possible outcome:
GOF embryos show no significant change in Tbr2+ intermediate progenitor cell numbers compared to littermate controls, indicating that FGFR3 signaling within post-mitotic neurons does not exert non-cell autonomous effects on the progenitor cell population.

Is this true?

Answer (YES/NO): NO